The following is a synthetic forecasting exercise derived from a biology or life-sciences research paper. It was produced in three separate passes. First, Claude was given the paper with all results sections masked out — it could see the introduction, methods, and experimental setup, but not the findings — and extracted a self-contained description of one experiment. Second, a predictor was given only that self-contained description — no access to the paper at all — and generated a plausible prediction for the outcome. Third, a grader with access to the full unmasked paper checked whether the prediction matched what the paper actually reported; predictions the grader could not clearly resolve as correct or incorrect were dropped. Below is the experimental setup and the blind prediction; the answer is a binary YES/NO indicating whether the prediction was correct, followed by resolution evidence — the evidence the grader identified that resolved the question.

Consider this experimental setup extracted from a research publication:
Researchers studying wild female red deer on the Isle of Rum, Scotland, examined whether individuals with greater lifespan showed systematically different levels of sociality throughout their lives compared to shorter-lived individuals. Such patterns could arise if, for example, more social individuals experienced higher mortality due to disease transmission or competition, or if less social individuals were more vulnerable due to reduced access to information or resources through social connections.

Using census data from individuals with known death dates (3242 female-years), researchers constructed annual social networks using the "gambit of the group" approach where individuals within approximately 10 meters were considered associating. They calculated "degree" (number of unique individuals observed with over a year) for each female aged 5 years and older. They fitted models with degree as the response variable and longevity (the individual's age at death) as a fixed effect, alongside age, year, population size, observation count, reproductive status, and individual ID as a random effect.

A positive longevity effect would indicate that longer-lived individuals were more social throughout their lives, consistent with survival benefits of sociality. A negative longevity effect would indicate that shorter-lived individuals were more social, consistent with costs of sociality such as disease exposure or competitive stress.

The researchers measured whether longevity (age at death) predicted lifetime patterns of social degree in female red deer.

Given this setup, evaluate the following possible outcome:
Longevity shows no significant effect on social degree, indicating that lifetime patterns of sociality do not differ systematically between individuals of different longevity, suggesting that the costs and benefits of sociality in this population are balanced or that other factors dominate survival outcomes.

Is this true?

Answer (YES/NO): NO